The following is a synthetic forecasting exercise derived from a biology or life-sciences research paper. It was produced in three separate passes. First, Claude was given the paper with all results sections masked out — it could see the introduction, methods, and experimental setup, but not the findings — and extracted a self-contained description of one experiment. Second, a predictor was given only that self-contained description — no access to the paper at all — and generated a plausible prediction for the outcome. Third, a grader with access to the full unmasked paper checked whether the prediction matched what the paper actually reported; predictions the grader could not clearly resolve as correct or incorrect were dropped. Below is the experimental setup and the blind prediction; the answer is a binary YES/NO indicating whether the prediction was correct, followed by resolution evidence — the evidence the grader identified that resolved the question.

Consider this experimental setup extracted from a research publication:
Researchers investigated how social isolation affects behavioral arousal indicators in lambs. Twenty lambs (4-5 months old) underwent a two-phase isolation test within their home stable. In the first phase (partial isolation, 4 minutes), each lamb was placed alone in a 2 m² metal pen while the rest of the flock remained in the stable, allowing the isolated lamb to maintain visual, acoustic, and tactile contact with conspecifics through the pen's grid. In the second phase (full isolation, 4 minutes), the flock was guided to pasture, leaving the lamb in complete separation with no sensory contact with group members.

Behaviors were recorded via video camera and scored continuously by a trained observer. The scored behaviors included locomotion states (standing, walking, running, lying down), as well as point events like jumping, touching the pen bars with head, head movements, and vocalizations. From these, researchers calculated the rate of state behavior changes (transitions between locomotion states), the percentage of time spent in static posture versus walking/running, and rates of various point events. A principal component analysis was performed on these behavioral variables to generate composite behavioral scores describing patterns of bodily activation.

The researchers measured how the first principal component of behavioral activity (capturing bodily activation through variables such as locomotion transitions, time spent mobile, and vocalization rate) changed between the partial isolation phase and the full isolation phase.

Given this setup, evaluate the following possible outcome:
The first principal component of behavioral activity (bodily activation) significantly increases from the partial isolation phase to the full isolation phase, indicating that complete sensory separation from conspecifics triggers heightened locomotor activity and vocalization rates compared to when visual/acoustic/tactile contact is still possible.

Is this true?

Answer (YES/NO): YES